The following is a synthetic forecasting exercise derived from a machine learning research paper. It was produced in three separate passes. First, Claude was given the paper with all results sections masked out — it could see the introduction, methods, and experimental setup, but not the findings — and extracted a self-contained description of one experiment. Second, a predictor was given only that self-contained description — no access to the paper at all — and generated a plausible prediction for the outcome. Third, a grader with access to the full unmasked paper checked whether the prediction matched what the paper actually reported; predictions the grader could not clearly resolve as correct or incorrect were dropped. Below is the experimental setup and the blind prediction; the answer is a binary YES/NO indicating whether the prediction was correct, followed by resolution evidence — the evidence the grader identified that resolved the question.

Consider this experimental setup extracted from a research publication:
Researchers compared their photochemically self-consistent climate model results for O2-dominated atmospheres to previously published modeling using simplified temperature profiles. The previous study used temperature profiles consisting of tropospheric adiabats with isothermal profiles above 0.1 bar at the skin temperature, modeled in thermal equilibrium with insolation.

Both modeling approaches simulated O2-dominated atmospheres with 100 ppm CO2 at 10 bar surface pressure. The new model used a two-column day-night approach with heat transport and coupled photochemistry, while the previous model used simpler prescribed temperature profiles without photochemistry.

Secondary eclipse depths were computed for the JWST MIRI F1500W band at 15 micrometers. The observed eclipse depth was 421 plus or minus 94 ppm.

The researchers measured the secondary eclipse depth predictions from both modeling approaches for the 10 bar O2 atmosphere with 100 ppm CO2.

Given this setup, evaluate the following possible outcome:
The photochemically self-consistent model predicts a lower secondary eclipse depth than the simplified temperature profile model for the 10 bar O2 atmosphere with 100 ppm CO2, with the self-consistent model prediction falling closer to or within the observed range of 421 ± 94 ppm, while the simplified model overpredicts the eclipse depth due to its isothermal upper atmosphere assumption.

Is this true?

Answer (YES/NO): NO